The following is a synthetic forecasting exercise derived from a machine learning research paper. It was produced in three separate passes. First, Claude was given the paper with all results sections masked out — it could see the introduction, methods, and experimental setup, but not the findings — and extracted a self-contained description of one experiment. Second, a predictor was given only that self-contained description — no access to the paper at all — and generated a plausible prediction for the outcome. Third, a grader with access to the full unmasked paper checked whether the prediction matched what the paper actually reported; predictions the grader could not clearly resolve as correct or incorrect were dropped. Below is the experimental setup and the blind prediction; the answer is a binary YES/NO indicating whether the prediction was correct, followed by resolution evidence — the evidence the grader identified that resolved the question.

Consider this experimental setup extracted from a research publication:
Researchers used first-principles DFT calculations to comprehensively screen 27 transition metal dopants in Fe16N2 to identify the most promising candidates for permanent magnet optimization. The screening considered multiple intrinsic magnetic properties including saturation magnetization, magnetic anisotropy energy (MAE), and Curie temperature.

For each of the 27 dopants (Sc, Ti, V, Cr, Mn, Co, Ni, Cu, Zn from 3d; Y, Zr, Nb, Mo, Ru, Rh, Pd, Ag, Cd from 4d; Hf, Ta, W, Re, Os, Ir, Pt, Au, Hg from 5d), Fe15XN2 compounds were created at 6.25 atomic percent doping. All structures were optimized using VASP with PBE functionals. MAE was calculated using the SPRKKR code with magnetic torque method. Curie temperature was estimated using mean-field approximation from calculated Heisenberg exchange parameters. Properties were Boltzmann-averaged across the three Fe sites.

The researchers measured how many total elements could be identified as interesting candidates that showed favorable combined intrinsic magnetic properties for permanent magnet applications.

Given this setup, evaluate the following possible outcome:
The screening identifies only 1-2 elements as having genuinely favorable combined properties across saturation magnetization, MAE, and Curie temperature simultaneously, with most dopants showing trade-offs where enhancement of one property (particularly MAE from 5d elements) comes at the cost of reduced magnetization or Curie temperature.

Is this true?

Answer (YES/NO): NO